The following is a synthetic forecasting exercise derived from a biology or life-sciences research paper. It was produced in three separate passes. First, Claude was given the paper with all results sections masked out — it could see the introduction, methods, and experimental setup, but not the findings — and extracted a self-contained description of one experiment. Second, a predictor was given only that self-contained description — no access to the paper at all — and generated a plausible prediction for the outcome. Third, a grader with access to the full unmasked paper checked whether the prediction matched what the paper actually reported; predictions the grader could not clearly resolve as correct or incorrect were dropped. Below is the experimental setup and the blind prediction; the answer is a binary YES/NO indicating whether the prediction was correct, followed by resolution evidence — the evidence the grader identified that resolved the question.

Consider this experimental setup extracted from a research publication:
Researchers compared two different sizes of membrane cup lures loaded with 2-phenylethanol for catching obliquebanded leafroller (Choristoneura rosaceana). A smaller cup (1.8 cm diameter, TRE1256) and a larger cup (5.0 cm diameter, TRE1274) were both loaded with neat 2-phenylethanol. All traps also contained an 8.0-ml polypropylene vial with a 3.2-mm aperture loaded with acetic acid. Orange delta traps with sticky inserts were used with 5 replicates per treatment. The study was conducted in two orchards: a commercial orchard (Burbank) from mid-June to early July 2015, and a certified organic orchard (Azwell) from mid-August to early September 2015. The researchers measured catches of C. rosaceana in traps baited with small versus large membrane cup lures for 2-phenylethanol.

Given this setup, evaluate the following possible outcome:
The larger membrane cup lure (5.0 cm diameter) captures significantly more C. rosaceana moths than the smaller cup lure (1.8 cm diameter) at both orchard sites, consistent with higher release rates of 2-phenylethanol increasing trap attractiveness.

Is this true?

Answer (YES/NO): NO